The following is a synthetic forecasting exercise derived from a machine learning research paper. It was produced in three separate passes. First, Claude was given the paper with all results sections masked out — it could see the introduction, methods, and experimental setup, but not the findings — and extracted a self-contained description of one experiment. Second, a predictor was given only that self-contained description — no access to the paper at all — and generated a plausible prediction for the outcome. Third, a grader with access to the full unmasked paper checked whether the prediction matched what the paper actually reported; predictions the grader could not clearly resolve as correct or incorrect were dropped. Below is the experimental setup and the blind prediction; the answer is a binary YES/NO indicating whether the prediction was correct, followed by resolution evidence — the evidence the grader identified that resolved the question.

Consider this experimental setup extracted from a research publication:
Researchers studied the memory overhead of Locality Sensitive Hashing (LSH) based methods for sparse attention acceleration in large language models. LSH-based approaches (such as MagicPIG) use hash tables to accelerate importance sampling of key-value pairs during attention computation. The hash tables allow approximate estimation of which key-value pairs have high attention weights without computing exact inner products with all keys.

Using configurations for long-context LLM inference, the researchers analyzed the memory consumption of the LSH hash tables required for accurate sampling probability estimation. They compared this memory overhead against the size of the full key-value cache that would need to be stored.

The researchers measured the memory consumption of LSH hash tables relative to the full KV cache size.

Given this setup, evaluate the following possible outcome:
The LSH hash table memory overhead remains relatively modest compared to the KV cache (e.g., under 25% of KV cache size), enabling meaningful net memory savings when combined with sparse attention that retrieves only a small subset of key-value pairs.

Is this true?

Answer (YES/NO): NO